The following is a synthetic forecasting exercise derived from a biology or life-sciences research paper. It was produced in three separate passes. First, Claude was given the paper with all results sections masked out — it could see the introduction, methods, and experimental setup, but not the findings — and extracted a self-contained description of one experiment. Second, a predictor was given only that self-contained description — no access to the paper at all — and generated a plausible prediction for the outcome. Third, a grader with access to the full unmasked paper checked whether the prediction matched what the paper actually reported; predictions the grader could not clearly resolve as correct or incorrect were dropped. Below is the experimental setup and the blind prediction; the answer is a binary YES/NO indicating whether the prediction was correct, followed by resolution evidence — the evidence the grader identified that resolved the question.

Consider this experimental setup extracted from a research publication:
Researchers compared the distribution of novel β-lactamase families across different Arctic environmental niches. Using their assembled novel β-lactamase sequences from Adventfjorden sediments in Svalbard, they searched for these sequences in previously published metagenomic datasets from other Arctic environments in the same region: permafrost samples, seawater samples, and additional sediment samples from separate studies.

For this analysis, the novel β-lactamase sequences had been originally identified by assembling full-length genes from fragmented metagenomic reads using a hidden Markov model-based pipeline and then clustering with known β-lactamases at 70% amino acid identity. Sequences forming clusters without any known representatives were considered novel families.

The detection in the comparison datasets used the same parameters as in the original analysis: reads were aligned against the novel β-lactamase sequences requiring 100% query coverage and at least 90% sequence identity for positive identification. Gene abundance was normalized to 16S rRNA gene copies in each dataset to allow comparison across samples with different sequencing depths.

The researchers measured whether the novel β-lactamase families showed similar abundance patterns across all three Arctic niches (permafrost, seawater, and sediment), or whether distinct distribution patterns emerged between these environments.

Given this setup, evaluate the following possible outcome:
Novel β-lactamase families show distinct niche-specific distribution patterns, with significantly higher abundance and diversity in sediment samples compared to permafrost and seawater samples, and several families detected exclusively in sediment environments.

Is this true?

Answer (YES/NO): YES